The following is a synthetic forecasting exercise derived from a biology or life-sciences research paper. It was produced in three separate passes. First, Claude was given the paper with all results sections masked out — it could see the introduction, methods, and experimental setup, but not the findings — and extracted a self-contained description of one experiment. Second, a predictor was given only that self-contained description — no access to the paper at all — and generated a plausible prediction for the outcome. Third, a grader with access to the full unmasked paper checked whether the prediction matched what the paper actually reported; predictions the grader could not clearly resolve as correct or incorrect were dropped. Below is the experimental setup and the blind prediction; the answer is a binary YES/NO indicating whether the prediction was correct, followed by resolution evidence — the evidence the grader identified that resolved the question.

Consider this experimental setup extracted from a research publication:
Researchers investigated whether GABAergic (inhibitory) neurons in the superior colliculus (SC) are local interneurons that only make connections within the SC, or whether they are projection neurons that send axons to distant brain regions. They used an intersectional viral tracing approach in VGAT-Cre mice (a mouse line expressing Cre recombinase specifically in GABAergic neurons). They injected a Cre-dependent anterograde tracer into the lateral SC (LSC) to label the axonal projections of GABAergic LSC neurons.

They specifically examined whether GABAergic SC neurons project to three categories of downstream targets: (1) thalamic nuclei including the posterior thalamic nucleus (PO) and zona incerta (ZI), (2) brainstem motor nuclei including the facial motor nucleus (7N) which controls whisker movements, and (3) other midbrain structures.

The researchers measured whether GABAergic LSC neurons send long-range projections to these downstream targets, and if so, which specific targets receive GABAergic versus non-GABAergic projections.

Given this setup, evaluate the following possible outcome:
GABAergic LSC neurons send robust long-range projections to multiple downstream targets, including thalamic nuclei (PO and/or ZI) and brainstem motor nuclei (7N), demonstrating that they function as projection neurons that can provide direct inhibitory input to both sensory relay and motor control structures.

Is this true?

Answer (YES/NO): NO